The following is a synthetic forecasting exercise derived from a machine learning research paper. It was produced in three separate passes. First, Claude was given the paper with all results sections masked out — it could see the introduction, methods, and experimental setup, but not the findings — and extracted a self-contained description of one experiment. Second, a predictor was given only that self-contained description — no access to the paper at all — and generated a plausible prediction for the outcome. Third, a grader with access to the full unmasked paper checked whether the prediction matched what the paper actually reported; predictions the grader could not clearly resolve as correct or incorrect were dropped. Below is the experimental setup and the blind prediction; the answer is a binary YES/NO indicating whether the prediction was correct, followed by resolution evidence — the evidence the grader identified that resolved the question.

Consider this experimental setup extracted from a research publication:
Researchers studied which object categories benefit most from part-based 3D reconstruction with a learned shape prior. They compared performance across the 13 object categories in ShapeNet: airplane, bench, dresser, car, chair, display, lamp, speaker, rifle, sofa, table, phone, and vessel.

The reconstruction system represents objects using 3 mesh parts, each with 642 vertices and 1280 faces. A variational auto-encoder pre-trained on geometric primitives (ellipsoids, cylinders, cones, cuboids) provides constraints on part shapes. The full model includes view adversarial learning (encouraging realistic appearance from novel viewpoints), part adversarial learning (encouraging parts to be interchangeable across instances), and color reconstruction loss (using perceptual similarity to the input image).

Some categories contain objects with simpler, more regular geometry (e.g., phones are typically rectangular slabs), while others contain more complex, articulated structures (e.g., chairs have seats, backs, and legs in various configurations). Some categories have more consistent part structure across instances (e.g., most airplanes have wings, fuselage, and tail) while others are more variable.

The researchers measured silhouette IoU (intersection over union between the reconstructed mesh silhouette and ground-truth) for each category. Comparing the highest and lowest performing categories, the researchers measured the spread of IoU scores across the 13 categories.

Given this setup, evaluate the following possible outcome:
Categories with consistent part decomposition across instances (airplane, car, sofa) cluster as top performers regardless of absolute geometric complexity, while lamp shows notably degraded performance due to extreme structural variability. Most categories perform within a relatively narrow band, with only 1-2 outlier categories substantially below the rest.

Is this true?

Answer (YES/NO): NO